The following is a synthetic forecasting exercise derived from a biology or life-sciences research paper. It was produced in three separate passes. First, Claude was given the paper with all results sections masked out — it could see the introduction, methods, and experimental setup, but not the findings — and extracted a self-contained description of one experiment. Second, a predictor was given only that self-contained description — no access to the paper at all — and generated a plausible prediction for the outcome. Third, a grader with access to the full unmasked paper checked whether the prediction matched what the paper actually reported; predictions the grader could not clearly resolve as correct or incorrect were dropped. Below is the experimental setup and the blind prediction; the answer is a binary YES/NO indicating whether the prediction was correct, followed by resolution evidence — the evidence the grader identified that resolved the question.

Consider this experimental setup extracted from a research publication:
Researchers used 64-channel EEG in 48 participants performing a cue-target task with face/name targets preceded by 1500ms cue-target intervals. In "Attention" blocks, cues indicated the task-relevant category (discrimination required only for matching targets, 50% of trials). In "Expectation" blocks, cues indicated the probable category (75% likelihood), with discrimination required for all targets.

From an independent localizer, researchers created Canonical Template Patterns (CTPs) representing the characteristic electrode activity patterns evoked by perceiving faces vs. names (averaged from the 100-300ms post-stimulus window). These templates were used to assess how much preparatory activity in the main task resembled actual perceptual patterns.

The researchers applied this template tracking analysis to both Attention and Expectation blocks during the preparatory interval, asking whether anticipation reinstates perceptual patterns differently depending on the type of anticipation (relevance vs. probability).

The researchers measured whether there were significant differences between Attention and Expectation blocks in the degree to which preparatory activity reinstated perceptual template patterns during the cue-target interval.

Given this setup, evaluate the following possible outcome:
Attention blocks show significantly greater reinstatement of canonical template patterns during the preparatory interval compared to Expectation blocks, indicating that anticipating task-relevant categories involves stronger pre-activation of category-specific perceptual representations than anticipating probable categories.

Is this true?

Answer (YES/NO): YES